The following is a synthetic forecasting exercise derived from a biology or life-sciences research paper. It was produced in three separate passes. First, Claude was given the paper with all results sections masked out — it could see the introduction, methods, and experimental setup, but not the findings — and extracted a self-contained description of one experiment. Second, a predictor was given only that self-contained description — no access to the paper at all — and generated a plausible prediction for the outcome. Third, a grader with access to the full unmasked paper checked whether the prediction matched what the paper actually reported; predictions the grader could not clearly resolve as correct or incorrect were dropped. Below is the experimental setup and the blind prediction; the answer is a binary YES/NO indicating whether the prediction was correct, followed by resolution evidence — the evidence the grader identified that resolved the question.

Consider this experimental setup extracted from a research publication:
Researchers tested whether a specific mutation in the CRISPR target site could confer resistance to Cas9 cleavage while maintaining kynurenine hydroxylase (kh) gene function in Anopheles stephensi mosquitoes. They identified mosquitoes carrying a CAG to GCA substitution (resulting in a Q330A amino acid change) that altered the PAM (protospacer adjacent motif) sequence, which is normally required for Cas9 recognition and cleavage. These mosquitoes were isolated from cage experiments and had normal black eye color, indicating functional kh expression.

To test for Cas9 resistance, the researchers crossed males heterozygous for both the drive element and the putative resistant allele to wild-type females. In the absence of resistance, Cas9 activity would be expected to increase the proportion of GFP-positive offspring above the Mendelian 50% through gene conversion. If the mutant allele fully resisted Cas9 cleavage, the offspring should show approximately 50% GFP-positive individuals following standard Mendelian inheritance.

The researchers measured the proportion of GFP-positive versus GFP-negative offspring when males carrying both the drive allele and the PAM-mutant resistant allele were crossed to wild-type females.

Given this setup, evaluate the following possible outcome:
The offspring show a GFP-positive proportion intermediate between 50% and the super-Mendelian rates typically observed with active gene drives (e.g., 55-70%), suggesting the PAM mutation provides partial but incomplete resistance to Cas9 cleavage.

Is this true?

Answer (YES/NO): NO